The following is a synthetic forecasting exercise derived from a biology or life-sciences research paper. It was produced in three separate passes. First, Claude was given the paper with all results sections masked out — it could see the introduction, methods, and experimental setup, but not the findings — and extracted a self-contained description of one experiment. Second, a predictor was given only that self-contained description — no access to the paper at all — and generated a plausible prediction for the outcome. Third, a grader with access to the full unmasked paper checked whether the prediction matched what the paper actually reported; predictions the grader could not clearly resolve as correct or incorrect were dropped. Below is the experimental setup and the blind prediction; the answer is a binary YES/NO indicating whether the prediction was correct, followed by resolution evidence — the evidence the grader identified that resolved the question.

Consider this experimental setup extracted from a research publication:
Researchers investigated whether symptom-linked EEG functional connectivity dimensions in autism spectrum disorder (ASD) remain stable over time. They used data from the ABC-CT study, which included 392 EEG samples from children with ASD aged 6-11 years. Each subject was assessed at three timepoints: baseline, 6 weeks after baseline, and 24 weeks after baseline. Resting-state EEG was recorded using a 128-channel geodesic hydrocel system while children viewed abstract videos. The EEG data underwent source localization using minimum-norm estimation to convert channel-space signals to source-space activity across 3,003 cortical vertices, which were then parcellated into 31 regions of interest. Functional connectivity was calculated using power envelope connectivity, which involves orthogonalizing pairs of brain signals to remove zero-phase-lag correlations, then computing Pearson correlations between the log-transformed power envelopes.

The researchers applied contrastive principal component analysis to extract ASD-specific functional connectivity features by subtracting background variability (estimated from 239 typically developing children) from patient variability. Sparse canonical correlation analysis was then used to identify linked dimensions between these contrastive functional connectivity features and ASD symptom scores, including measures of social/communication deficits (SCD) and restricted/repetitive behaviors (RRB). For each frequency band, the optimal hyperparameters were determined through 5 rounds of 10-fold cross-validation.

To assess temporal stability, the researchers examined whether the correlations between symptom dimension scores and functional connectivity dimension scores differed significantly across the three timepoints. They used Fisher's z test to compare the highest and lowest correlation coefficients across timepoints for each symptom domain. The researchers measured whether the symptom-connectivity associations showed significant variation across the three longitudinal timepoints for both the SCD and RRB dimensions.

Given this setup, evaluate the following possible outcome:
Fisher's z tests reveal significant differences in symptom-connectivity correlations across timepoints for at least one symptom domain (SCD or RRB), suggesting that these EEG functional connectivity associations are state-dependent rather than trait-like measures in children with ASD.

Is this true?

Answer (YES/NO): NO